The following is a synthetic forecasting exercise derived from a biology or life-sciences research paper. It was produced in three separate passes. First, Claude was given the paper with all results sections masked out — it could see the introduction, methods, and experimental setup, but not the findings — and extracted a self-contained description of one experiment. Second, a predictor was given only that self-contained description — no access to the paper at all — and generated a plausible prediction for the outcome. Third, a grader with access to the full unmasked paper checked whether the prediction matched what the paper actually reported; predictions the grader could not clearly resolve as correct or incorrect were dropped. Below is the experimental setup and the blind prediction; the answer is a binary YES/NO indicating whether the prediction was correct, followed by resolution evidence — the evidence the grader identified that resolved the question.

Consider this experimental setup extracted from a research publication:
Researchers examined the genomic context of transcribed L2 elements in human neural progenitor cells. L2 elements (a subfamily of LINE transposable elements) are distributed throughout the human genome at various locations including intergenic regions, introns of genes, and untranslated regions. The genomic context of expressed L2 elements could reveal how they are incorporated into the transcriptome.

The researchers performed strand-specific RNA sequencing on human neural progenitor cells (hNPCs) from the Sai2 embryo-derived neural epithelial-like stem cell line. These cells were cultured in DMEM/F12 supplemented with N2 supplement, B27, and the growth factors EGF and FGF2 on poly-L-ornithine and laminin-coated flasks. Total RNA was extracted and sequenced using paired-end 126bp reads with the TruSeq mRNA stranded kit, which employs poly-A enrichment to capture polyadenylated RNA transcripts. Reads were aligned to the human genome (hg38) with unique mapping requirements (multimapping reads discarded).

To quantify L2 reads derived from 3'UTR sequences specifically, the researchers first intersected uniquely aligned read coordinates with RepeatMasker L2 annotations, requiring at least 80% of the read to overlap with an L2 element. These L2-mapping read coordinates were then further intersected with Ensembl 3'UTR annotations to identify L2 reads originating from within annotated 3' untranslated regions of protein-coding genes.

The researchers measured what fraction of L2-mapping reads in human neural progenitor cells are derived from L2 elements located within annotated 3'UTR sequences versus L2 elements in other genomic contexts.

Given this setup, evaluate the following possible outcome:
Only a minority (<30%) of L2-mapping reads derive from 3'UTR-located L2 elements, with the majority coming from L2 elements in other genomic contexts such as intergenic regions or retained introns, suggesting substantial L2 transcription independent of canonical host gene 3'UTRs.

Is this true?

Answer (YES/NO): NO